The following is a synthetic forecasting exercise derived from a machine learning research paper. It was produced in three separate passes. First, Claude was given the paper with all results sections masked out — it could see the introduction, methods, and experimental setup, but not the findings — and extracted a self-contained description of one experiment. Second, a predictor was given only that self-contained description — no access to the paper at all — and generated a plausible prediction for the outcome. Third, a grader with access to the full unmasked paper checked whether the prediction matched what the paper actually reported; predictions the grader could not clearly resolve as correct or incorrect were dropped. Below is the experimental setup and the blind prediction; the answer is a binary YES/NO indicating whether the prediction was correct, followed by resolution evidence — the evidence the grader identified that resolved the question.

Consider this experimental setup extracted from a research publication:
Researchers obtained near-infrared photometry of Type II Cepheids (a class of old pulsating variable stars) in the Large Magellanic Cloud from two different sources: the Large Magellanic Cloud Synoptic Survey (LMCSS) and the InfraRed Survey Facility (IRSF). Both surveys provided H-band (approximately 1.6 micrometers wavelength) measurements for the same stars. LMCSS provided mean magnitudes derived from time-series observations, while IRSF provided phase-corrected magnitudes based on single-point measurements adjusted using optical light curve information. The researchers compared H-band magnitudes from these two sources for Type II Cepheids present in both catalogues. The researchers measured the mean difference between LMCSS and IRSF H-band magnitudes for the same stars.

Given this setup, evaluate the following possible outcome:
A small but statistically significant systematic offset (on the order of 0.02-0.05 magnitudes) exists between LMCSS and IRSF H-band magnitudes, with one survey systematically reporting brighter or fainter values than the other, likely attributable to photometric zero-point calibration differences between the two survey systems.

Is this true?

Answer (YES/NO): NO